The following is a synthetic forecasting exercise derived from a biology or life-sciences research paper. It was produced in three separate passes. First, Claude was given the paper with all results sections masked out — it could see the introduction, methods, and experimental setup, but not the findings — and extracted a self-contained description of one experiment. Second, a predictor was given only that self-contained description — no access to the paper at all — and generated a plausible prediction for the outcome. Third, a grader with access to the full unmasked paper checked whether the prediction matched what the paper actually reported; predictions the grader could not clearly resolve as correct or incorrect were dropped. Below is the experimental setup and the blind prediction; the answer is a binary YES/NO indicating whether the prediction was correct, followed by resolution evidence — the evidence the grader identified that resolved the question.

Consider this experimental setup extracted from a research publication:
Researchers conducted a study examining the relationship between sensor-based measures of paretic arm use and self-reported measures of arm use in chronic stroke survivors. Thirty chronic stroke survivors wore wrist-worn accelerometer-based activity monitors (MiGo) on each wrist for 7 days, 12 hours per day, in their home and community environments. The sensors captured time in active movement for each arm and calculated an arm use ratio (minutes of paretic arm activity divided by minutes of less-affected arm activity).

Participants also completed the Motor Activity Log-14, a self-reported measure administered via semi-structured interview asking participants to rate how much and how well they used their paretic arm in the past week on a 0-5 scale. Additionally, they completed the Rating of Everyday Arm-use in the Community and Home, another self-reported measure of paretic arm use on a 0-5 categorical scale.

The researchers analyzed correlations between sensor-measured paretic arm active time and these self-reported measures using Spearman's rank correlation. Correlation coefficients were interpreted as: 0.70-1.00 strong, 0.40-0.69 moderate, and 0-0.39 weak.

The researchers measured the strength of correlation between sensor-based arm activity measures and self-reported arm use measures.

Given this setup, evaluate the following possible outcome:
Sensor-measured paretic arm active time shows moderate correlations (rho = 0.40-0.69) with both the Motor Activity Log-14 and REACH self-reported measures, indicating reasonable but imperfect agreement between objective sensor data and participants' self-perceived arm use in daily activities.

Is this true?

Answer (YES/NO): YES